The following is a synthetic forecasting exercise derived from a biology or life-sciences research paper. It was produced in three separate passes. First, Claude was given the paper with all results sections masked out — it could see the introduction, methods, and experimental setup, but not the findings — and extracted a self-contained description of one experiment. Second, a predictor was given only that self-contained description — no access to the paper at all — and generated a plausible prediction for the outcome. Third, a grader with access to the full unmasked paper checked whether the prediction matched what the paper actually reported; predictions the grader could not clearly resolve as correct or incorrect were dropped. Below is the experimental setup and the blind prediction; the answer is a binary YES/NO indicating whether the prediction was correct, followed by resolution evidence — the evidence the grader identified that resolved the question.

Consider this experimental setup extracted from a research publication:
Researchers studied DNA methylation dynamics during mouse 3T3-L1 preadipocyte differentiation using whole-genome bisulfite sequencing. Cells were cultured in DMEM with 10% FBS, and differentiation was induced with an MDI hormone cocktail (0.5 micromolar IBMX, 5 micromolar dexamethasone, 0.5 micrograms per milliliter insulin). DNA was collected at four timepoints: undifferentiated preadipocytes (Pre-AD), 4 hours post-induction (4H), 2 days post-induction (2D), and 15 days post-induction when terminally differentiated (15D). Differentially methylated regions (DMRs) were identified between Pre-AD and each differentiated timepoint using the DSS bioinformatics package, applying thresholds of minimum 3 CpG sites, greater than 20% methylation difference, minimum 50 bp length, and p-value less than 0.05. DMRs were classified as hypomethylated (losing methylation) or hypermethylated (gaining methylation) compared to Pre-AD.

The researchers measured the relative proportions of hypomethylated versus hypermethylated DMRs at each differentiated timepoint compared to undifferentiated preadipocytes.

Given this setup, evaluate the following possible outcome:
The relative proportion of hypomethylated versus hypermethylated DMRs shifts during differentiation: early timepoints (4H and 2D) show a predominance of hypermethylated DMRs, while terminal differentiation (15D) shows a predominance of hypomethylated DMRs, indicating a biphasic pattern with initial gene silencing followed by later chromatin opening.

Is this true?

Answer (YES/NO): NO